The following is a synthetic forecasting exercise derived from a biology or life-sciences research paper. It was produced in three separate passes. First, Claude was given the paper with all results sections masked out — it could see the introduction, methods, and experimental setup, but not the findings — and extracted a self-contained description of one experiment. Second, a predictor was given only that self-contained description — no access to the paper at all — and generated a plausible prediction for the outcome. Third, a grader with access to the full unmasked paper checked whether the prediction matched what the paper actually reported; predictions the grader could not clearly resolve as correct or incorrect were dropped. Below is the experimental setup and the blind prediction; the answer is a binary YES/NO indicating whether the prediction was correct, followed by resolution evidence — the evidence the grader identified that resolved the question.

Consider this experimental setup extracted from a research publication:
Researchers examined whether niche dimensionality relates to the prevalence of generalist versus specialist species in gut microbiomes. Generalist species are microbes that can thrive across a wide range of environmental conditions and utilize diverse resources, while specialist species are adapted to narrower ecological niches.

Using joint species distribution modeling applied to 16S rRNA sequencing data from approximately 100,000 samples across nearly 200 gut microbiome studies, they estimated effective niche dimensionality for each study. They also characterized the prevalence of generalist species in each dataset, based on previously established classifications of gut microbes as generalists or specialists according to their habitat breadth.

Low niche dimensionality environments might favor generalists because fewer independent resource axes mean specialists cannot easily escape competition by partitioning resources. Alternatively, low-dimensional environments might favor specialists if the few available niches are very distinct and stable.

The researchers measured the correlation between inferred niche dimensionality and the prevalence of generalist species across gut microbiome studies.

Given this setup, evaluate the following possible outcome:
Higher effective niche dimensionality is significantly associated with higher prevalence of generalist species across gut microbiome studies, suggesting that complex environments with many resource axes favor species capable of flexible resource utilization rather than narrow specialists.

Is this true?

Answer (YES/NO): NO